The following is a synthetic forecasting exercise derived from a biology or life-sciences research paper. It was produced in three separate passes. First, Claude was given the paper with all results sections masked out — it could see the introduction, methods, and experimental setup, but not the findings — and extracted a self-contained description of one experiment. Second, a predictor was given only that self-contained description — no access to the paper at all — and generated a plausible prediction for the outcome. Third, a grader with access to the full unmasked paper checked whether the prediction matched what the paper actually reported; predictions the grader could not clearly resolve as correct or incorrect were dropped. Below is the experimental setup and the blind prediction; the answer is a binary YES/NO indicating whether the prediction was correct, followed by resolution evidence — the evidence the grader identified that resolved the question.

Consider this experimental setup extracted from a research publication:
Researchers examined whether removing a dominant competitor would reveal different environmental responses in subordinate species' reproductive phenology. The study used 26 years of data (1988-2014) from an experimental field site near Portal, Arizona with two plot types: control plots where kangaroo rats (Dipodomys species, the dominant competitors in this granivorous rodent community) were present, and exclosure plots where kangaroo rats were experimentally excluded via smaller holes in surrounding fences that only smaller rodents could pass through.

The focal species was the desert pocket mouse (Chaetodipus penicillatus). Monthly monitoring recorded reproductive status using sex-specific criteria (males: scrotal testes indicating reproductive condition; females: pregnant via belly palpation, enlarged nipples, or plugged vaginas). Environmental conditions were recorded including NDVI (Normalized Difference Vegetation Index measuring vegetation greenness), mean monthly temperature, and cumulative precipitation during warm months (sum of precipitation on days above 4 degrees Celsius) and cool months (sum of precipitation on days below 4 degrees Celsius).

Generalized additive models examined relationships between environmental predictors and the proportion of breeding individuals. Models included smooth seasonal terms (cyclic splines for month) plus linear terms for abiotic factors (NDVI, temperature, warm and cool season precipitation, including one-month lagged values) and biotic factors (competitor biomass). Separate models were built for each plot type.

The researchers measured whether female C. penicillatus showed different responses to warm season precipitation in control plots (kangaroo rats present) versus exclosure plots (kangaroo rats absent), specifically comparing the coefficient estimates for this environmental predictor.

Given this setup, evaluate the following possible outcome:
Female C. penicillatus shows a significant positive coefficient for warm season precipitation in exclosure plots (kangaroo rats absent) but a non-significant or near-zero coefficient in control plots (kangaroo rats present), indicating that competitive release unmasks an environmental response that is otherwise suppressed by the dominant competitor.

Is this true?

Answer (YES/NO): NO